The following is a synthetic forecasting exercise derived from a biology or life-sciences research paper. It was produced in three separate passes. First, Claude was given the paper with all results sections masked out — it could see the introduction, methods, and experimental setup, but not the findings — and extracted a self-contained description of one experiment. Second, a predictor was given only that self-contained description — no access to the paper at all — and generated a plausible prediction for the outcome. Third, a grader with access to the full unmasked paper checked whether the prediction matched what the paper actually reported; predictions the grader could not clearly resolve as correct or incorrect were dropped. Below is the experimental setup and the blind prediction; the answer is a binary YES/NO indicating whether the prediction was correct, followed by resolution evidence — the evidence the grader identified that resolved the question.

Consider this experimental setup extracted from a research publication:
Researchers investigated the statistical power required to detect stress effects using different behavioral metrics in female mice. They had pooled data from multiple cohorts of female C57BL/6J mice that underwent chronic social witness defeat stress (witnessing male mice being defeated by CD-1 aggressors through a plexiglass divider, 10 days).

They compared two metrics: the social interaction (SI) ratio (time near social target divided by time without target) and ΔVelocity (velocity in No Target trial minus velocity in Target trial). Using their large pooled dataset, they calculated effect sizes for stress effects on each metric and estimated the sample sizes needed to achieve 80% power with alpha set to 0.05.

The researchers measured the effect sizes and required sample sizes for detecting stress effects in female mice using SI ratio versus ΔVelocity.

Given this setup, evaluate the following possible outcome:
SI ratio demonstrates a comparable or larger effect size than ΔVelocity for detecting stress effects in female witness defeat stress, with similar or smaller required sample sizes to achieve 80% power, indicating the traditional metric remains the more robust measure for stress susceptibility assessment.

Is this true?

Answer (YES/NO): NO